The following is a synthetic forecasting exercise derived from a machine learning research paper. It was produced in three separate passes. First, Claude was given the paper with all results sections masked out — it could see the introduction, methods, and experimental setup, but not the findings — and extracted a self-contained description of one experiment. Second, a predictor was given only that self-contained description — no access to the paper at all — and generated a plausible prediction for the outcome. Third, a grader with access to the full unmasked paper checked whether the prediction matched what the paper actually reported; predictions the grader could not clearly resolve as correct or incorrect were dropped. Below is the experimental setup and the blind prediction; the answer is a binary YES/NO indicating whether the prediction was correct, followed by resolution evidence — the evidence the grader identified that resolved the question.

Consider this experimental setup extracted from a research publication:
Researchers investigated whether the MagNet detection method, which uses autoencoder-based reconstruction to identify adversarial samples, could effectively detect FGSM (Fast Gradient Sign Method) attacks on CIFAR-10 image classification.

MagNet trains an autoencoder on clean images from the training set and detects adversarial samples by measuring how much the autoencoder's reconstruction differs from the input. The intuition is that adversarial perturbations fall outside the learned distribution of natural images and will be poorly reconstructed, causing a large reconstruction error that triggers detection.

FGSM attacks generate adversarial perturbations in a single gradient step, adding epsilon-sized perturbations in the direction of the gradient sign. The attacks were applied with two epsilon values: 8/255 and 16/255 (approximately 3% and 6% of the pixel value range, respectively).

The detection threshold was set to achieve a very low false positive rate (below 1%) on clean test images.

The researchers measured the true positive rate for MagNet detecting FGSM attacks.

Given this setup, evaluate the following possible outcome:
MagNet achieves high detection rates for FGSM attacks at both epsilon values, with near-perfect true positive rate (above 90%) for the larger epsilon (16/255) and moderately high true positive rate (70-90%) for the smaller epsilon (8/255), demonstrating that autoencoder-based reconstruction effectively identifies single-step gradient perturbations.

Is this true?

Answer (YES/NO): NO